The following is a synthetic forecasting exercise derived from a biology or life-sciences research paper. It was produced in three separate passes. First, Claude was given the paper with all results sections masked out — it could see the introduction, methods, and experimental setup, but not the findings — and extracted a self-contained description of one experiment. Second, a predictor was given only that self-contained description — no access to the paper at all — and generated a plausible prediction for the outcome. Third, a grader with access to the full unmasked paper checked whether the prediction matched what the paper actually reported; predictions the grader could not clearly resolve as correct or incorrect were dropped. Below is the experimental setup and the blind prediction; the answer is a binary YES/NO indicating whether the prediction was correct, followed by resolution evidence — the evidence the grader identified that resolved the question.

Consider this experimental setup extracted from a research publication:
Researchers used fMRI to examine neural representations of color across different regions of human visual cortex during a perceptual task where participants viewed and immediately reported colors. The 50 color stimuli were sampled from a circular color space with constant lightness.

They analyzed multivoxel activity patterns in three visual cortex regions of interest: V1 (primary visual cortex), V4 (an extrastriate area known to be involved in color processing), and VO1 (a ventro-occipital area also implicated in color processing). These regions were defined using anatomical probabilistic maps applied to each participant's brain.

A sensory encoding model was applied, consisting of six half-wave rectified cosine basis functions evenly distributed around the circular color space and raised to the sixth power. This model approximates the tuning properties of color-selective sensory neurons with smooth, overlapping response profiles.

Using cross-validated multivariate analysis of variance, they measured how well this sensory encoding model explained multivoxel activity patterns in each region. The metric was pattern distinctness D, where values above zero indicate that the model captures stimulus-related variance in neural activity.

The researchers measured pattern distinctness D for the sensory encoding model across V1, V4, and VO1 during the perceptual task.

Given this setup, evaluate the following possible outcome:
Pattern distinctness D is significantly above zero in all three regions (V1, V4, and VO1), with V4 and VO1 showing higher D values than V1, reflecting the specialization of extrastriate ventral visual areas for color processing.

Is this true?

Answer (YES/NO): NO